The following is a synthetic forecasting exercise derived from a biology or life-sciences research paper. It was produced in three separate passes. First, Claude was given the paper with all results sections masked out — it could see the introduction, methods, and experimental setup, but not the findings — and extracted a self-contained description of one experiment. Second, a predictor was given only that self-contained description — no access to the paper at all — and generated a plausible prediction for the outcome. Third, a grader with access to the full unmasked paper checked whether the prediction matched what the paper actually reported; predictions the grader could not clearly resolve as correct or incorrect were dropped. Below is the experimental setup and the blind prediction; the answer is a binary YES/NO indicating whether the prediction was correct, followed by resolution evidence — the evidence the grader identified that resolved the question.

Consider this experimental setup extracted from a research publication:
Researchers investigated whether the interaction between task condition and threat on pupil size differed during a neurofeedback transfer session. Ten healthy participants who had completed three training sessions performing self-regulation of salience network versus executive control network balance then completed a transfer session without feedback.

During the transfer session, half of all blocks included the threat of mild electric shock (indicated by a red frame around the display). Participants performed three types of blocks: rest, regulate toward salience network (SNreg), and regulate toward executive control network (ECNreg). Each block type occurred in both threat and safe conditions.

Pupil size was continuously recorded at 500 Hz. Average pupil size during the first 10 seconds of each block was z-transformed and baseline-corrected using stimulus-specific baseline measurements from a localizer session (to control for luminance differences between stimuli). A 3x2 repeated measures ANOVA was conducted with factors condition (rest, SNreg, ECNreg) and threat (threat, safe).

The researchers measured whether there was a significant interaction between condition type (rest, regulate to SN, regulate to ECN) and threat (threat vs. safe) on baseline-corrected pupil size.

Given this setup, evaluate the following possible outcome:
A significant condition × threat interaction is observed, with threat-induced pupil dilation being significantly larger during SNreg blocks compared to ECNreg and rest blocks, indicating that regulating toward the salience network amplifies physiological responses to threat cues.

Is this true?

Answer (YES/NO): NO